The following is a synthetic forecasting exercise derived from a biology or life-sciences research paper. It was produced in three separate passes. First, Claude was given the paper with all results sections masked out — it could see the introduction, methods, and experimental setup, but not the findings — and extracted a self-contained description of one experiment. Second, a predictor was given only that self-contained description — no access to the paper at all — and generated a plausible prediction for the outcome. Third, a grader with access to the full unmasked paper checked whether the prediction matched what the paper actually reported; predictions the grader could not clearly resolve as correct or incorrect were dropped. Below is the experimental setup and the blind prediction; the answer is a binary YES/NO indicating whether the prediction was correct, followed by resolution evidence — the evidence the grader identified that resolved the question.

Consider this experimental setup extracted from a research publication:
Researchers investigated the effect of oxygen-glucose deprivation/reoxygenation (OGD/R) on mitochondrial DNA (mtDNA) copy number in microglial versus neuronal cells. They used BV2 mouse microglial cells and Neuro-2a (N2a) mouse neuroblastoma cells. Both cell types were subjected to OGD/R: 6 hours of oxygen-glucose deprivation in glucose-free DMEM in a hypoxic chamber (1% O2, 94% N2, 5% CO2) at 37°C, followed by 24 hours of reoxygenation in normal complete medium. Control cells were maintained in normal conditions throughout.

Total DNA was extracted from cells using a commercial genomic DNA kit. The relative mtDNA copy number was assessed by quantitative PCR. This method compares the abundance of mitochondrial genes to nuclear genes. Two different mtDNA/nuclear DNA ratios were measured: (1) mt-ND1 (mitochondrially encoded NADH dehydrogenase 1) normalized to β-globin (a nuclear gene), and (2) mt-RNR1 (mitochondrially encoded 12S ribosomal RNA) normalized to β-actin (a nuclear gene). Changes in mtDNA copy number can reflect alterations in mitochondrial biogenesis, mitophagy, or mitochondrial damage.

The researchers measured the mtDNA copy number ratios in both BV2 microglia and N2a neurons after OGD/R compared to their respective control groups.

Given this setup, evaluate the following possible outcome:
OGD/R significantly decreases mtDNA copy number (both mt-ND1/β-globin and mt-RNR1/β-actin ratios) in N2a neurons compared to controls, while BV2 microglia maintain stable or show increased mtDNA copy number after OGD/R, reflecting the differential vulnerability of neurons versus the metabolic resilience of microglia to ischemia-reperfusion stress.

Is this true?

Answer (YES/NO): NO